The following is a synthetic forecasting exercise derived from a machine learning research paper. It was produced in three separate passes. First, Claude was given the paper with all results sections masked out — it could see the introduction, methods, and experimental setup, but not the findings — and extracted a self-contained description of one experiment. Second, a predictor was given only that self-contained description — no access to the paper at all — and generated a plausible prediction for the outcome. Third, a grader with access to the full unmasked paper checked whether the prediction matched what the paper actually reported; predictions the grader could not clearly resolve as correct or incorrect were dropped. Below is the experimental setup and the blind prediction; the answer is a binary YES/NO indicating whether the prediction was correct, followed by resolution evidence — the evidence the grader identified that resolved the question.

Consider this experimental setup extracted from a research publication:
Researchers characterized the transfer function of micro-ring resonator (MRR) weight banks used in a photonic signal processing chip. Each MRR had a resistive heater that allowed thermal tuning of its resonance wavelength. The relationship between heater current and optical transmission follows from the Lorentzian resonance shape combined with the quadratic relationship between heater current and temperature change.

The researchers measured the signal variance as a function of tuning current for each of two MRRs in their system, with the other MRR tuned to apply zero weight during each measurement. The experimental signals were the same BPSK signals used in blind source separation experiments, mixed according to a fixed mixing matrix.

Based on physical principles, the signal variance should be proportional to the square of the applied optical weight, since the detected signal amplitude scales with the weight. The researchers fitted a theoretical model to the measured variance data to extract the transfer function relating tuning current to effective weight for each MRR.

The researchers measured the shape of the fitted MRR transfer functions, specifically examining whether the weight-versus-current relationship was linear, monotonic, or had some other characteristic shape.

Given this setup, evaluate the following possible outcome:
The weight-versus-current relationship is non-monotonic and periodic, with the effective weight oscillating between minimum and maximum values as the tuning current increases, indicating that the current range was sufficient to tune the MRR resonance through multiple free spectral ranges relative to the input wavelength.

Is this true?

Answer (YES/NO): NO